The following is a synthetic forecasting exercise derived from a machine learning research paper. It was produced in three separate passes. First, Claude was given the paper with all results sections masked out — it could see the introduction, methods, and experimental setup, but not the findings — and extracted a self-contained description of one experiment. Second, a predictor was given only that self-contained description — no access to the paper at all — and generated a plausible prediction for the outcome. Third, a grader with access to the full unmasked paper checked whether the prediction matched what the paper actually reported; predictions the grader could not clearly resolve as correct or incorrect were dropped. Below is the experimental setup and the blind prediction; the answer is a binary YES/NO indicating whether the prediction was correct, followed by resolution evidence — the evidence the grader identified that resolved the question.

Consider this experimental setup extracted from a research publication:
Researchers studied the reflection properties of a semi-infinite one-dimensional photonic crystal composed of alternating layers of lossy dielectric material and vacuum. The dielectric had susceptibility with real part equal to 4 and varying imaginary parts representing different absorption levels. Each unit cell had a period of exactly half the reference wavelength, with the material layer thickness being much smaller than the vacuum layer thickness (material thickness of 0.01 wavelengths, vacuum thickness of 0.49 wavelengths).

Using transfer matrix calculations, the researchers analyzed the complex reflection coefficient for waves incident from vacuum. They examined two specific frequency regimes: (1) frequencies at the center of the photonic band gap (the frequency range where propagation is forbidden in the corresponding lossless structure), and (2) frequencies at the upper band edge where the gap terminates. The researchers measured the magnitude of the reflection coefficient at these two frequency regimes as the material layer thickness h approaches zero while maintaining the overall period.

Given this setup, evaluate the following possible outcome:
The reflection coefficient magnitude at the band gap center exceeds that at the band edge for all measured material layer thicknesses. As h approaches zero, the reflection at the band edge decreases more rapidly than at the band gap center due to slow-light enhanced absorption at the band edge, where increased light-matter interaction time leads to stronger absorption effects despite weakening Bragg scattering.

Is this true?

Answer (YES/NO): NO